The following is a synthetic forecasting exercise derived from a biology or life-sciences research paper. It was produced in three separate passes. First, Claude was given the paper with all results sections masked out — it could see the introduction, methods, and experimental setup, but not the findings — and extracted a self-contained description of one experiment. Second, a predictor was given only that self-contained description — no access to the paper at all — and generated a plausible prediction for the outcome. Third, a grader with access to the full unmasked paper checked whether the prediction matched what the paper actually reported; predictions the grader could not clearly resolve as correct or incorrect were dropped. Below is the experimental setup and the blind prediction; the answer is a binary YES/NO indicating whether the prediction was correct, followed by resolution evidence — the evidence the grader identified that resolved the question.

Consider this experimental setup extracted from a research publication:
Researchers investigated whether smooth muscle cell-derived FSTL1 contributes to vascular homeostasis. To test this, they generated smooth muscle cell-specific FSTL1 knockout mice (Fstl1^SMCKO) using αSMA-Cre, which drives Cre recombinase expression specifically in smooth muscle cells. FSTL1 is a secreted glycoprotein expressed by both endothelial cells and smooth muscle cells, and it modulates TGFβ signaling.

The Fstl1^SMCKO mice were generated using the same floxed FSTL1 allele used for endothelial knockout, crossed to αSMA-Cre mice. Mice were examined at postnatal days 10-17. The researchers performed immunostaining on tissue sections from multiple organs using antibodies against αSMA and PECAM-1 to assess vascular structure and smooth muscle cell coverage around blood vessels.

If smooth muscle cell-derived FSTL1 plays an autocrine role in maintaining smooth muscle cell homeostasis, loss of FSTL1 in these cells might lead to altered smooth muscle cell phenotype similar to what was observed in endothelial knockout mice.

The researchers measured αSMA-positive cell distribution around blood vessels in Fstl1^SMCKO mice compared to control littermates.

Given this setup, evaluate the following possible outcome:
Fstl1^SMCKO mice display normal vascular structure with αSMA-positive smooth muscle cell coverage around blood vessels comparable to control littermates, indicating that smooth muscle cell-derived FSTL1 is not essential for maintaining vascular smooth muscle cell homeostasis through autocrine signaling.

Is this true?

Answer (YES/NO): YES